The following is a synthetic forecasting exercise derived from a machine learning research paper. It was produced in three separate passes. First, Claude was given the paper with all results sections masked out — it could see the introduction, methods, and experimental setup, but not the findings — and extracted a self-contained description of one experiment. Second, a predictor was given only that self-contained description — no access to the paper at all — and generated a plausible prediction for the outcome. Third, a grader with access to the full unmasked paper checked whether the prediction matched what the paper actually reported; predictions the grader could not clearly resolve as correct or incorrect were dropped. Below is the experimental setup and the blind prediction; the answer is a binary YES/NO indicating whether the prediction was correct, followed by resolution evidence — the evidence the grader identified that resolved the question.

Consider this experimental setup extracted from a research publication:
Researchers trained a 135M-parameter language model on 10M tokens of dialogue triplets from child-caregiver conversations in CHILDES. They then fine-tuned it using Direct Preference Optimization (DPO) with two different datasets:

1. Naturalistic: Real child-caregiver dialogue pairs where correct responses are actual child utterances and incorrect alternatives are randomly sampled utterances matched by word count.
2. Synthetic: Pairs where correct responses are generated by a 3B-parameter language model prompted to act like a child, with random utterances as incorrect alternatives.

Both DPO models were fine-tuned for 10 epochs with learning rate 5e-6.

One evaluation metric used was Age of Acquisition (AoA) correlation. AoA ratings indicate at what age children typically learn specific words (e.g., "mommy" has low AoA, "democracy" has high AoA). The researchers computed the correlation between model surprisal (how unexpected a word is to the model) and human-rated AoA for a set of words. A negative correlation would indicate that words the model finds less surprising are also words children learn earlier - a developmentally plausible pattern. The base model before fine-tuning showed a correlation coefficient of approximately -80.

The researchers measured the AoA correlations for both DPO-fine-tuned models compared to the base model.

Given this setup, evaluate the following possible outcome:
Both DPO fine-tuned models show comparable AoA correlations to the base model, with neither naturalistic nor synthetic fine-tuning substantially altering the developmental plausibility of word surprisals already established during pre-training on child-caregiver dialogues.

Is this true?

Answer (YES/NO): NO